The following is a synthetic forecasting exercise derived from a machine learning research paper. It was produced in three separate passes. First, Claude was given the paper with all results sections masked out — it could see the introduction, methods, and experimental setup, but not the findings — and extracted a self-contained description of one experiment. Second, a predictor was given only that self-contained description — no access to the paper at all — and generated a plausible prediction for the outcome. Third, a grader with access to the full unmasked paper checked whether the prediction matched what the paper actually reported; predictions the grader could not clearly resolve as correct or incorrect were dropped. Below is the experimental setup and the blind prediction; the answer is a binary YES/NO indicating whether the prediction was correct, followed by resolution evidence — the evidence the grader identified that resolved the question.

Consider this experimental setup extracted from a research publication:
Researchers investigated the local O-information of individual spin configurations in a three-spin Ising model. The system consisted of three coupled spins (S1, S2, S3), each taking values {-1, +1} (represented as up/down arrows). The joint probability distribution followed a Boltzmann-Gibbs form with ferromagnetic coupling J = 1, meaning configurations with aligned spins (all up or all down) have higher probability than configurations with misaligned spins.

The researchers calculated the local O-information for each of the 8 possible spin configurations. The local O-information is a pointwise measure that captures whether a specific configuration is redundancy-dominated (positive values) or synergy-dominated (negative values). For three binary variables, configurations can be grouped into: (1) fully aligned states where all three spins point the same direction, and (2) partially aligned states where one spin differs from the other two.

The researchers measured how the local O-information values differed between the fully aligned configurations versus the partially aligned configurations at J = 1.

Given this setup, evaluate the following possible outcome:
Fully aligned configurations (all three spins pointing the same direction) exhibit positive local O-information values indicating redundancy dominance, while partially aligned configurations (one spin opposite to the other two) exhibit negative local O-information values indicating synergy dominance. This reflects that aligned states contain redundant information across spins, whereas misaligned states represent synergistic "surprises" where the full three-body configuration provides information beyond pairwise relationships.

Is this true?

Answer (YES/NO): YES